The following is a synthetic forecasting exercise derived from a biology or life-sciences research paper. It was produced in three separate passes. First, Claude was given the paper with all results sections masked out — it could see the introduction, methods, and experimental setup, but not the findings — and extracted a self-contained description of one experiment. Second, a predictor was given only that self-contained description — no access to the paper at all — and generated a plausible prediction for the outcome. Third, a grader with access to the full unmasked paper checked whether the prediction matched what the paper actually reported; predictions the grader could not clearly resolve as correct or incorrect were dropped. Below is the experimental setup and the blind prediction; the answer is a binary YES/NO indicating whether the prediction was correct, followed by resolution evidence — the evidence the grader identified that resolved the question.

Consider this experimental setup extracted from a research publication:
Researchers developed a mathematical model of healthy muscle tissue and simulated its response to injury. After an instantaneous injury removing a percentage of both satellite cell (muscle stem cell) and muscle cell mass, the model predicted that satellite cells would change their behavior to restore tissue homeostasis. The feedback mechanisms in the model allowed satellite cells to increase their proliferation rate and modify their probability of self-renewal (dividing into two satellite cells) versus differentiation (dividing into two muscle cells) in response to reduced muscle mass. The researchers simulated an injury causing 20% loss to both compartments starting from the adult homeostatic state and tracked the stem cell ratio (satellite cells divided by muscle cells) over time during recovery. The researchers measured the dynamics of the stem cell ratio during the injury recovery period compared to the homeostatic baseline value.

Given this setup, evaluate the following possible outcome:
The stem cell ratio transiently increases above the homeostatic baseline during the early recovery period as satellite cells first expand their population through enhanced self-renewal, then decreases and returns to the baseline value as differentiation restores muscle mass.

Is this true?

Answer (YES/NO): YES